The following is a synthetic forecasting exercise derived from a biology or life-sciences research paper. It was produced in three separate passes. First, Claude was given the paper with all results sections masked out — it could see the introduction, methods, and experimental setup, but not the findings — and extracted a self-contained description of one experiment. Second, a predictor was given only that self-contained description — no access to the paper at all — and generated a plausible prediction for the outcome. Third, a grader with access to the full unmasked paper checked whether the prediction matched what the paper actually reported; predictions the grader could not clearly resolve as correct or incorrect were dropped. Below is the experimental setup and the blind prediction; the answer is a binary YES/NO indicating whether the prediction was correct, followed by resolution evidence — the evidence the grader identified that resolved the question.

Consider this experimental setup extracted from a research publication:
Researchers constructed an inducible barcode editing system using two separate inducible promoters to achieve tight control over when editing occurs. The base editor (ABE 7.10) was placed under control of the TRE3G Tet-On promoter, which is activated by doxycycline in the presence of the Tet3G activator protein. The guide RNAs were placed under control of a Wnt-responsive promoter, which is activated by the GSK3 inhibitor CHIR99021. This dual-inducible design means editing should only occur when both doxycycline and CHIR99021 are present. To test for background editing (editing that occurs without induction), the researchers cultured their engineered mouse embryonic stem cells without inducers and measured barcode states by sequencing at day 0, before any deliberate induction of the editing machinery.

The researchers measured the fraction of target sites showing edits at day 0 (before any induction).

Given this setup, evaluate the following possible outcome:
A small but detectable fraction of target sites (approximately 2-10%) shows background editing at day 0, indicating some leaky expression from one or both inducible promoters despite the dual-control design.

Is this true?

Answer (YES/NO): NO